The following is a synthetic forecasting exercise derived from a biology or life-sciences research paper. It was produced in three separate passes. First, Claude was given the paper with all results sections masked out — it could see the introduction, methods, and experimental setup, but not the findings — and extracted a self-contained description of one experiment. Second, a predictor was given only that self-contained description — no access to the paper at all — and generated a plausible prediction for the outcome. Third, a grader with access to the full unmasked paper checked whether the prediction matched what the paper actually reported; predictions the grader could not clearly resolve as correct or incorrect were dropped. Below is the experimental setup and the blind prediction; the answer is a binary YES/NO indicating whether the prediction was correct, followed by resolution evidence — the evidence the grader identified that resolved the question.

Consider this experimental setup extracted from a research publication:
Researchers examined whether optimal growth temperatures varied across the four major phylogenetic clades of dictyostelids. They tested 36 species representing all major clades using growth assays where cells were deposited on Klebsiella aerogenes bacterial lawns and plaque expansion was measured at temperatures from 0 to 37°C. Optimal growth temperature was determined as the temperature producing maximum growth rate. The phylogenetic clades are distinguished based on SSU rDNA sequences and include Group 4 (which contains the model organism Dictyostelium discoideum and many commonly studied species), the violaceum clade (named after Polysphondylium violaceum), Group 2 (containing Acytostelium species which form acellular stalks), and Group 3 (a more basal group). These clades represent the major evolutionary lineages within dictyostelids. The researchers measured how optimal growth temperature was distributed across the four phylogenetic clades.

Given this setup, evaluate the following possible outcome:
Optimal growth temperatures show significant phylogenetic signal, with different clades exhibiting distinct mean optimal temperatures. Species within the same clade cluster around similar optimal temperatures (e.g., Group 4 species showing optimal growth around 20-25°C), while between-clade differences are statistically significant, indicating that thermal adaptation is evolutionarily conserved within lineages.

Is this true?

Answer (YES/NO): NO